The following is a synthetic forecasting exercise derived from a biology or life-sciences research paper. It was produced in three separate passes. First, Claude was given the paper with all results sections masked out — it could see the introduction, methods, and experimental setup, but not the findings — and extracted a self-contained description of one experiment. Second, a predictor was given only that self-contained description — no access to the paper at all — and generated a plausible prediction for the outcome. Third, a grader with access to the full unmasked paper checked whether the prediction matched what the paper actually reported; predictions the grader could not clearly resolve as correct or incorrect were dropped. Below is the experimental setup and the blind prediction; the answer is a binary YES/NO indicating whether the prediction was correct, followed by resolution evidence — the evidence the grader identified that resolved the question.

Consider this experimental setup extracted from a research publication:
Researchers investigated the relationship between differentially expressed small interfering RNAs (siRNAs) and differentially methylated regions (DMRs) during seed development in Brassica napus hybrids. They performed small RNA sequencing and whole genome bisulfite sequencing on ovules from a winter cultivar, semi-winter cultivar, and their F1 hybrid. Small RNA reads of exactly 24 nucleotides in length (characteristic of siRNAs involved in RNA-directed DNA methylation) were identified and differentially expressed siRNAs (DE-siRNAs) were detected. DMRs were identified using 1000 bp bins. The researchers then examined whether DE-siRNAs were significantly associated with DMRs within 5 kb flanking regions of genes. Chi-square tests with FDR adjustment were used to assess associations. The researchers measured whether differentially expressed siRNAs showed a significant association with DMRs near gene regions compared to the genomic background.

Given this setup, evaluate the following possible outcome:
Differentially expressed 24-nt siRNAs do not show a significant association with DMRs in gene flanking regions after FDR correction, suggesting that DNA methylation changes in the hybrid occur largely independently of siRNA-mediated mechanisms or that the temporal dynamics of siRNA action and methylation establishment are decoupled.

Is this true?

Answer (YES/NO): NO